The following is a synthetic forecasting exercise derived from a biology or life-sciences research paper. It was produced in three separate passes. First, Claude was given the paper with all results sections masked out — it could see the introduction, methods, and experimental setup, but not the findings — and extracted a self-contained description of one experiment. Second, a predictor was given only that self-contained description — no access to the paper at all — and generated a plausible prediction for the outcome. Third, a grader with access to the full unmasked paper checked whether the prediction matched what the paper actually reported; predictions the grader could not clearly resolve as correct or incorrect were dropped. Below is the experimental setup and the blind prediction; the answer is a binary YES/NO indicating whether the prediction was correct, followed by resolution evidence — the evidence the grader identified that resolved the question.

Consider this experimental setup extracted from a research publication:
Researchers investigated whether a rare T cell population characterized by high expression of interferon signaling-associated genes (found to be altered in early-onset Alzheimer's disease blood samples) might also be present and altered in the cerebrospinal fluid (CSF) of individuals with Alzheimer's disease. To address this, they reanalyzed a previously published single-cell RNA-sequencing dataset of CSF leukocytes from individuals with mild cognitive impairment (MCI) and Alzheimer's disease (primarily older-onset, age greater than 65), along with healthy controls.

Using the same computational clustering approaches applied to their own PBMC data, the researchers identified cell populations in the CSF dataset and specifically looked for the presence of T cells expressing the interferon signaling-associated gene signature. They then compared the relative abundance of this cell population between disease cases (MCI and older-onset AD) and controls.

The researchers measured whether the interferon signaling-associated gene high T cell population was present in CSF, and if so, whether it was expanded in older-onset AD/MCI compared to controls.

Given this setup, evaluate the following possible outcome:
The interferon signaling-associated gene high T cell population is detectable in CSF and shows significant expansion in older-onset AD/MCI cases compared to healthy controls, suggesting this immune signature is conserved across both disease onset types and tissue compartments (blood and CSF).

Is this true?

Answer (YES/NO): NO